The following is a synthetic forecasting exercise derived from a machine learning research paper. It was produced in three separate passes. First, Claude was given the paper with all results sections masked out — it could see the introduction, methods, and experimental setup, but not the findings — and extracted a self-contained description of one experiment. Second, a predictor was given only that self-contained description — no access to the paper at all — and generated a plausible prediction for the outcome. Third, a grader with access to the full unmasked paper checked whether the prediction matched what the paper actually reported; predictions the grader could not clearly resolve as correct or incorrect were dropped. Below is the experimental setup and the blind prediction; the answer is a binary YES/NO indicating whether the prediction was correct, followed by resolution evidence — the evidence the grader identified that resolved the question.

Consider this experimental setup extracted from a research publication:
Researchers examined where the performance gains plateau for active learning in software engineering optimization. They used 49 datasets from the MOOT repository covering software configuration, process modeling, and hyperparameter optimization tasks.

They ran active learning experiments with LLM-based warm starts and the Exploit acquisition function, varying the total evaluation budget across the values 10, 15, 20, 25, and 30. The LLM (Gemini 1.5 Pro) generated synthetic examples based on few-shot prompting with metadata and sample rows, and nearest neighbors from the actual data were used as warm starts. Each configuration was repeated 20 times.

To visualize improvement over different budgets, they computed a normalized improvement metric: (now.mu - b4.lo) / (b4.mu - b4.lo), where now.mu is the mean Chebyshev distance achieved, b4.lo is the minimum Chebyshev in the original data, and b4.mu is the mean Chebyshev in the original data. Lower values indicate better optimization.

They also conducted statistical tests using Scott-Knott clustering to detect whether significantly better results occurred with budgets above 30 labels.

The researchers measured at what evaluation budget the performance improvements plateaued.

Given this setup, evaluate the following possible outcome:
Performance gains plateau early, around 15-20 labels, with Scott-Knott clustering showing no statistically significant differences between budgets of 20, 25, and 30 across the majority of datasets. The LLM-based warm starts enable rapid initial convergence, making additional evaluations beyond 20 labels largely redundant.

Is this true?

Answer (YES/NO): NO